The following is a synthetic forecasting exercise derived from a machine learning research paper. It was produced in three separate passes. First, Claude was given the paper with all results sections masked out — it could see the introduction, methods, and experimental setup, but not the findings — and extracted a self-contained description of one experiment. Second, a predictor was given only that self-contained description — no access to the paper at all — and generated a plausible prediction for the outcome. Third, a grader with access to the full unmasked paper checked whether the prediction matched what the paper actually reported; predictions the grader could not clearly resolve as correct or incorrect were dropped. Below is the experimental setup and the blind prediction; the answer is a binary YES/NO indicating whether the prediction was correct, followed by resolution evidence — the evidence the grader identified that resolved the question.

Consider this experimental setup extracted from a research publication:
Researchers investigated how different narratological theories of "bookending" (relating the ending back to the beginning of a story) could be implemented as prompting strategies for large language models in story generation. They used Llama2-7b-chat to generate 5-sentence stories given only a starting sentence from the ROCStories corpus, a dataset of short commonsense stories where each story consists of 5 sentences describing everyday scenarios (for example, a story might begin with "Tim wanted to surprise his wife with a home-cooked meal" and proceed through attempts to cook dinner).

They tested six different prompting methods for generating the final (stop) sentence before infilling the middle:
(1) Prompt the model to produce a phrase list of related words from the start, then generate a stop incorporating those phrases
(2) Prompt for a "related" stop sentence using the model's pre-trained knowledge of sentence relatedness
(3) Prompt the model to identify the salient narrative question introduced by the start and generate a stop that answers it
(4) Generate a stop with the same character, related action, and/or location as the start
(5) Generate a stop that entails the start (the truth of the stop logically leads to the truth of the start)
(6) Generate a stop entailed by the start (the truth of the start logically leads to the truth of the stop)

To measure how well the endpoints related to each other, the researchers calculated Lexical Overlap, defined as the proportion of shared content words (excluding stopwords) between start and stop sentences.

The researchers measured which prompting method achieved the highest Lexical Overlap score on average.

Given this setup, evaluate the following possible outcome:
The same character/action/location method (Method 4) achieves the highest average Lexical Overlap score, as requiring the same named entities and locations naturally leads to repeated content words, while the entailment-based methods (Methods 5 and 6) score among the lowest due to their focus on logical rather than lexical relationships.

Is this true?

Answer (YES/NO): NO